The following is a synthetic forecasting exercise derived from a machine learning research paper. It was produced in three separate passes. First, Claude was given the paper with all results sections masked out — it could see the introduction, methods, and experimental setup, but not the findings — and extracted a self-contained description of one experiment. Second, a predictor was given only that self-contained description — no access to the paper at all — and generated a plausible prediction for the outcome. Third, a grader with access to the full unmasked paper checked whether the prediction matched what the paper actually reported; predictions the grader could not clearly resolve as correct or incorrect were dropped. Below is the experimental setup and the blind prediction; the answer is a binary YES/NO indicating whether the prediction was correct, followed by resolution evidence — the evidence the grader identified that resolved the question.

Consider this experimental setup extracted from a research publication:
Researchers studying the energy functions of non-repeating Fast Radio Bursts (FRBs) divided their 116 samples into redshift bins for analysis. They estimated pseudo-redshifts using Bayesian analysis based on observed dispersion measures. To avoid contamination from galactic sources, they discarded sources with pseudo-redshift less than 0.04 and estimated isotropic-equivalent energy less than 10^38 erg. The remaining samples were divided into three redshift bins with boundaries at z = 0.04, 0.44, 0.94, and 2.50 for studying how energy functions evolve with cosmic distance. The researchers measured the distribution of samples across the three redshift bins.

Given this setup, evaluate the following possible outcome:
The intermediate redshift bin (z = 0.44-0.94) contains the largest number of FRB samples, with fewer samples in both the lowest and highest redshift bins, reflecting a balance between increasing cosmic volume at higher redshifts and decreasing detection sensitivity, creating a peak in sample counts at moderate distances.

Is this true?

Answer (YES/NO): NO